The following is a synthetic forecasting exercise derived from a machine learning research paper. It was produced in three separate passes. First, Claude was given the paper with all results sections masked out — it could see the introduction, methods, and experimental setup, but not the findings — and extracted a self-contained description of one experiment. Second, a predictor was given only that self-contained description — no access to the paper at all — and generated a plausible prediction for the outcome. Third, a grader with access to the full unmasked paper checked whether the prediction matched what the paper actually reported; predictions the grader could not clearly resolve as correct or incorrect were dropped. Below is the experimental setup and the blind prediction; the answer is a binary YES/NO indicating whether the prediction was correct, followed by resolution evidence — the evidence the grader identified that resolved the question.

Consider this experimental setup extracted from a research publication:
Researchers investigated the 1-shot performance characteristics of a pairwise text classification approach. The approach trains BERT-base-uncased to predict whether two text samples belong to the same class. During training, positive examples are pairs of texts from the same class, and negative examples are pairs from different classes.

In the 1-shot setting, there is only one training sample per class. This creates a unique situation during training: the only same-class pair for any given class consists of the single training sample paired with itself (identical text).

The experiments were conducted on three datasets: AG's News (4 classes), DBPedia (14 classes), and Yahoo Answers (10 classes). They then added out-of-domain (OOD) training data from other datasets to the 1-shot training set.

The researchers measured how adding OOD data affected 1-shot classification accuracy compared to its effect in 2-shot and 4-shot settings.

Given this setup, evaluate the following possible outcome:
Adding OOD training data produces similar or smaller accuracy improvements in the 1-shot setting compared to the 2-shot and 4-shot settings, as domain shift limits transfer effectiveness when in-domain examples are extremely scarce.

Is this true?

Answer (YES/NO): NO